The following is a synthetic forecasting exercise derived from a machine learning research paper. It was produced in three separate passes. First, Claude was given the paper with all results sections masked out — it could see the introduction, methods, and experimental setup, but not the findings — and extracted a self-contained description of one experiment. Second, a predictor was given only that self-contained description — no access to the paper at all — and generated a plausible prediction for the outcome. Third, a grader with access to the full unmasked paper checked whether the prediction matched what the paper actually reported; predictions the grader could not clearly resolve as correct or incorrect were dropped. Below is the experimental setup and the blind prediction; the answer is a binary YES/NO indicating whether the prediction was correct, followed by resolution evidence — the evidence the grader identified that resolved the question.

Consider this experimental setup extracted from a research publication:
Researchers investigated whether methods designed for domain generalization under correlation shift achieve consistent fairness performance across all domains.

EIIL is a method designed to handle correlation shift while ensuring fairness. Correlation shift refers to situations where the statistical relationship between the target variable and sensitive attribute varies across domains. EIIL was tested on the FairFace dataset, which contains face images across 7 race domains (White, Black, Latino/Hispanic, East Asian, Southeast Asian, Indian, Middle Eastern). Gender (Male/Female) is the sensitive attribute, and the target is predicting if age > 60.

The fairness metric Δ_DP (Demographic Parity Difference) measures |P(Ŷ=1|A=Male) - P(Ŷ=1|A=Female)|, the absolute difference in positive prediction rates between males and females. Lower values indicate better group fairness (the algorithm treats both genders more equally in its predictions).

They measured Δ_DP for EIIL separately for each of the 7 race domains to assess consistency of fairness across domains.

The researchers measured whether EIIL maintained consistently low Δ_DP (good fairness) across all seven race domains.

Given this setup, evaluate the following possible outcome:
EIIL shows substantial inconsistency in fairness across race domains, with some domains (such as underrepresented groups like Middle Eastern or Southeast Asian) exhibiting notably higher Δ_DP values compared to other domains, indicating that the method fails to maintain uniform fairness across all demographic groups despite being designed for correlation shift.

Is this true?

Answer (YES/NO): NO